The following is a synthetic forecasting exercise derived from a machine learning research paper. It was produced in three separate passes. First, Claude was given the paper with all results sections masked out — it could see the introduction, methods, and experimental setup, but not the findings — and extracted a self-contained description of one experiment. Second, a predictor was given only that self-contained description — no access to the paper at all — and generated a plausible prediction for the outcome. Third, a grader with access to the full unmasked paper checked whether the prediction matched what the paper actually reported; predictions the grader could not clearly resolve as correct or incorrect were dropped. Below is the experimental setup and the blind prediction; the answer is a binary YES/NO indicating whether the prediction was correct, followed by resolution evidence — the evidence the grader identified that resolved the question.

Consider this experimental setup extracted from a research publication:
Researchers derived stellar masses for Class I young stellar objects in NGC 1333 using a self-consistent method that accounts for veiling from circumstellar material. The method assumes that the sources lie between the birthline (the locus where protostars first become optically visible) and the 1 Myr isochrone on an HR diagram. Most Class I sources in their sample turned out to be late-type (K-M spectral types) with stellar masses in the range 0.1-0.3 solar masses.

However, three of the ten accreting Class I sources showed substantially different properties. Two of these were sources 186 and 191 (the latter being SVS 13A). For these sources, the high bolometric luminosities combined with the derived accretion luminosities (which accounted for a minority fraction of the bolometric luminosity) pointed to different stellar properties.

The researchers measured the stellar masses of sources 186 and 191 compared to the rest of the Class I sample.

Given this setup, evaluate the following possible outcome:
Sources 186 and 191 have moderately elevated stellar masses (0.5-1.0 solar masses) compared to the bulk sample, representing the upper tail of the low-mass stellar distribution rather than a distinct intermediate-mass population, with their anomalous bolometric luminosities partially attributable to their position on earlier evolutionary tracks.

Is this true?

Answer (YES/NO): NO